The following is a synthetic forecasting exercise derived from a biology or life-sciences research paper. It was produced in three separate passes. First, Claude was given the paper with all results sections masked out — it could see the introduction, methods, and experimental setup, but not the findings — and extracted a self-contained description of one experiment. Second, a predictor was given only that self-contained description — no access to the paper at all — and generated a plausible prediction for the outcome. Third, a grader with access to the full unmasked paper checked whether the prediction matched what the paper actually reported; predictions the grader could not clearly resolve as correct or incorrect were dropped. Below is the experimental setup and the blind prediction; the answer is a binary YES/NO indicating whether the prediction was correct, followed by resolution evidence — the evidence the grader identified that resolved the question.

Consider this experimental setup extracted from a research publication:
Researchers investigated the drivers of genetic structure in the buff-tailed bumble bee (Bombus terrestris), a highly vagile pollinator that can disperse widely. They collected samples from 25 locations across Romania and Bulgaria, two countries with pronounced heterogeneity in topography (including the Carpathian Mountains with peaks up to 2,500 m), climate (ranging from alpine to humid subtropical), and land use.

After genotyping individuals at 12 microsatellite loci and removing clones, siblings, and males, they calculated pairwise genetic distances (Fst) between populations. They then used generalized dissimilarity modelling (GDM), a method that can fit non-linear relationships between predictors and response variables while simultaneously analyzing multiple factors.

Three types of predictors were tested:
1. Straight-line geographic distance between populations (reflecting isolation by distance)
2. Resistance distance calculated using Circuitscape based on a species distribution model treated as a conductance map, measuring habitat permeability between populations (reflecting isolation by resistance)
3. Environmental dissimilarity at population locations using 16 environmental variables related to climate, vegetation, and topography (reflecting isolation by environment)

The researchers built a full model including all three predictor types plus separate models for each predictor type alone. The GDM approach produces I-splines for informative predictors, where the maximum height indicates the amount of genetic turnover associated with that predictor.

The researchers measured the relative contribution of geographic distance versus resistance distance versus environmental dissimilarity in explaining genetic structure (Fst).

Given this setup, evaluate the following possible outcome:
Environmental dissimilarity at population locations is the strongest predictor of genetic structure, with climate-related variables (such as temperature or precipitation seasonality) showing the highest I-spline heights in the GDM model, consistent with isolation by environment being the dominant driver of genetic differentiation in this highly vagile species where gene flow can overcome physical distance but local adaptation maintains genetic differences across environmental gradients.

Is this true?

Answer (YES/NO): NO